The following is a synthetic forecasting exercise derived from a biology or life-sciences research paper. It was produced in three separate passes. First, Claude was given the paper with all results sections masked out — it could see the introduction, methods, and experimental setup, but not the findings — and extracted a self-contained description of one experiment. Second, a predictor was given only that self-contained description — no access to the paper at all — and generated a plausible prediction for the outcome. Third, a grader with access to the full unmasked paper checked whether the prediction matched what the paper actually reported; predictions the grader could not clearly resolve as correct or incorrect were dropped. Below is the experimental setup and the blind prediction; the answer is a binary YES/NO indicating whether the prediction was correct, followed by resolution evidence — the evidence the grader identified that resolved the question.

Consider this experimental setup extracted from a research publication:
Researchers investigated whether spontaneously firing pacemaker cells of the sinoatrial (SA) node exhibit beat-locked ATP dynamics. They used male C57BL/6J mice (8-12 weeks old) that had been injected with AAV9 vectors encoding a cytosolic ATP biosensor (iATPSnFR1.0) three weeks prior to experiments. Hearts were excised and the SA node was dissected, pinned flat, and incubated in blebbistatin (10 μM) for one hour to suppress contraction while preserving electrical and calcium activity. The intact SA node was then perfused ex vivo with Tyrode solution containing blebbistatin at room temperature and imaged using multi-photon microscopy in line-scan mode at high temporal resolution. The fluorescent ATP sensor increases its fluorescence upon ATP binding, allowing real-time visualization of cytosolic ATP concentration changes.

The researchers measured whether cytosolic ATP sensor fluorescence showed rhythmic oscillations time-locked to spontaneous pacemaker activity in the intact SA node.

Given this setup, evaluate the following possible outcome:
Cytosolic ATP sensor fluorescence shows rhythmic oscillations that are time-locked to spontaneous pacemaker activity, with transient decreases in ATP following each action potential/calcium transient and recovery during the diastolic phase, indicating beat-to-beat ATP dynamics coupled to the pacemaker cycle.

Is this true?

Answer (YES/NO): NO